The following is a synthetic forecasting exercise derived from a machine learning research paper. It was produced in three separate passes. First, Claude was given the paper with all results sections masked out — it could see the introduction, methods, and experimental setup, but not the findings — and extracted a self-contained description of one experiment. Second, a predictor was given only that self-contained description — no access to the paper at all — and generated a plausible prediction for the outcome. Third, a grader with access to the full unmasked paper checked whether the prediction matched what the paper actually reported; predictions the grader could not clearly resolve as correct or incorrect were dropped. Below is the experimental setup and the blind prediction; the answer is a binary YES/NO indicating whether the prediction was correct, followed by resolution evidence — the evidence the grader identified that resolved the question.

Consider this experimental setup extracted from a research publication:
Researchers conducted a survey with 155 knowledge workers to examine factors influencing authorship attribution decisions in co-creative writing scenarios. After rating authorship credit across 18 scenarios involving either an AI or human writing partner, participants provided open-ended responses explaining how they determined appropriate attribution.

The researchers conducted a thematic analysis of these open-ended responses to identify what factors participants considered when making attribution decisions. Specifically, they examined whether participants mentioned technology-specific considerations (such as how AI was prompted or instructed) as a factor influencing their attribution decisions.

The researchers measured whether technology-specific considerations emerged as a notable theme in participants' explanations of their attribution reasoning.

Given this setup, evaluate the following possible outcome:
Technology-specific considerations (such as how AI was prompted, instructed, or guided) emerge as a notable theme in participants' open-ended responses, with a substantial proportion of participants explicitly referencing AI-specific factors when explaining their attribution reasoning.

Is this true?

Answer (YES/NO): YES